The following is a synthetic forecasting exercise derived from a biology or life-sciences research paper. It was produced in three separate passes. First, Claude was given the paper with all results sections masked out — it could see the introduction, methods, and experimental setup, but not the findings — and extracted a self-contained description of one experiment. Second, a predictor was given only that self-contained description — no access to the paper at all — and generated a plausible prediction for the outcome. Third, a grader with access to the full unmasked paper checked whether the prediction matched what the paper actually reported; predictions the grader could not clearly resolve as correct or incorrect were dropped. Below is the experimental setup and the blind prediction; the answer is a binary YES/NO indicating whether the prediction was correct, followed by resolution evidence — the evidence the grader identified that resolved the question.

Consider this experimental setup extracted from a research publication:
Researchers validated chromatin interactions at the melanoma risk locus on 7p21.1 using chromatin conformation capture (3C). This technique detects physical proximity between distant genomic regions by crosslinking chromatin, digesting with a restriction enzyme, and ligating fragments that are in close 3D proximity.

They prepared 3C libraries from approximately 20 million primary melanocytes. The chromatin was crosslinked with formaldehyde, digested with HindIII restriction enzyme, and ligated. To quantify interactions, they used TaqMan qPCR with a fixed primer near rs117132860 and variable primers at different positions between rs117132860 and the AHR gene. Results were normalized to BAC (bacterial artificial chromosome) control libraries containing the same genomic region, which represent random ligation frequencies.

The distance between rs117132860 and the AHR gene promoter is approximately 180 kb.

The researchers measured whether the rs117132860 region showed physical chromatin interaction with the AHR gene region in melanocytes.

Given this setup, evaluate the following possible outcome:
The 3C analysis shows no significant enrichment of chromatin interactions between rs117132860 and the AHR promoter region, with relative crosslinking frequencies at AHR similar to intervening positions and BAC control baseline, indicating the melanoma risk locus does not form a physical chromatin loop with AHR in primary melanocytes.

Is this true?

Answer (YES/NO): NO